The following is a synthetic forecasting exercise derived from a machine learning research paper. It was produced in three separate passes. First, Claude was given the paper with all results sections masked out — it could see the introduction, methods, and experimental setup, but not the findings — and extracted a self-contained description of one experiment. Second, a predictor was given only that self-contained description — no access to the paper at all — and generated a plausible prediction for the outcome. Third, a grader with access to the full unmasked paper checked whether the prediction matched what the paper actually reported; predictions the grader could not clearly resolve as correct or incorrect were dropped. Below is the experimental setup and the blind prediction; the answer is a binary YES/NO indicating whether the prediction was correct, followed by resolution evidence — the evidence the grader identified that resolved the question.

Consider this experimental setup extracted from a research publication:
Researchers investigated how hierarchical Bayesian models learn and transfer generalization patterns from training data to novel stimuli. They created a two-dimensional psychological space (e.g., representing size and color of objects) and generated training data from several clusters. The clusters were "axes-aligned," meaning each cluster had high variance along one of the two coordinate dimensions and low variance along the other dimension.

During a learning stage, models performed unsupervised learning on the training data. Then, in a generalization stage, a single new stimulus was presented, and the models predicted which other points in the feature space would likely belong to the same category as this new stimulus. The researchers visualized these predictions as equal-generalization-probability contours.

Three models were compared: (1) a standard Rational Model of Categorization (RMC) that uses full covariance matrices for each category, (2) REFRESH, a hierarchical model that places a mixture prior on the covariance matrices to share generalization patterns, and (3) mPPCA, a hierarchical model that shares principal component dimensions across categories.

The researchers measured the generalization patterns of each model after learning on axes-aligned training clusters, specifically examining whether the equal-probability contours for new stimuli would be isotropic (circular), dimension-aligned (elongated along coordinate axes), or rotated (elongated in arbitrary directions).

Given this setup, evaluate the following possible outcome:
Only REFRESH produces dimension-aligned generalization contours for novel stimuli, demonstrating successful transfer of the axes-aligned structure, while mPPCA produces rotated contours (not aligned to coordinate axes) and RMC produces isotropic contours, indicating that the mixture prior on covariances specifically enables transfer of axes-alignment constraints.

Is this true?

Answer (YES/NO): NO